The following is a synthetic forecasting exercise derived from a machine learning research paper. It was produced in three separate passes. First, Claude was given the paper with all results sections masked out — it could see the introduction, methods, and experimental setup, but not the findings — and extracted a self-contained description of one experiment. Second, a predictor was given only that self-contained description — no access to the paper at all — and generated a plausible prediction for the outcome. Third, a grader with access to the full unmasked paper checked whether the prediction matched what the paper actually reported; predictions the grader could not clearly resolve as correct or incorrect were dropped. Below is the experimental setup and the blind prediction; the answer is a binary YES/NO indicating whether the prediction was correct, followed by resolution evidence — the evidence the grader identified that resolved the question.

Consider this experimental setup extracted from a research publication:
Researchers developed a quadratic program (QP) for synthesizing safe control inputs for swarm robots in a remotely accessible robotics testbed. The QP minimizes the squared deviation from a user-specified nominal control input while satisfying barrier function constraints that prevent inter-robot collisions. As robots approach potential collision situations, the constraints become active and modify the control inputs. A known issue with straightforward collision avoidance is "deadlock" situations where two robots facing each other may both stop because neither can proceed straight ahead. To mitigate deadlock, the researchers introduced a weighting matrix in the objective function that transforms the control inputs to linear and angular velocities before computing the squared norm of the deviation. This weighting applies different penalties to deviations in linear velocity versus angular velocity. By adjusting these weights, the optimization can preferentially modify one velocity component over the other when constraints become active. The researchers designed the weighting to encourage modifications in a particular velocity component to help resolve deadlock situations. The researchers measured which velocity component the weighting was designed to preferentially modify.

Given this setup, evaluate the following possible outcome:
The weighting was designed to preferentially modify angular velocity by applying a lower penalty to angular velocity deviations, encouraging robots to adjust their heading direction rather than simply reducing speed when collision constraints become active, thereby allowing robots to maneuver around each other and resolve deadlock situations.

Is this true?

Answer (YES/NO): YES